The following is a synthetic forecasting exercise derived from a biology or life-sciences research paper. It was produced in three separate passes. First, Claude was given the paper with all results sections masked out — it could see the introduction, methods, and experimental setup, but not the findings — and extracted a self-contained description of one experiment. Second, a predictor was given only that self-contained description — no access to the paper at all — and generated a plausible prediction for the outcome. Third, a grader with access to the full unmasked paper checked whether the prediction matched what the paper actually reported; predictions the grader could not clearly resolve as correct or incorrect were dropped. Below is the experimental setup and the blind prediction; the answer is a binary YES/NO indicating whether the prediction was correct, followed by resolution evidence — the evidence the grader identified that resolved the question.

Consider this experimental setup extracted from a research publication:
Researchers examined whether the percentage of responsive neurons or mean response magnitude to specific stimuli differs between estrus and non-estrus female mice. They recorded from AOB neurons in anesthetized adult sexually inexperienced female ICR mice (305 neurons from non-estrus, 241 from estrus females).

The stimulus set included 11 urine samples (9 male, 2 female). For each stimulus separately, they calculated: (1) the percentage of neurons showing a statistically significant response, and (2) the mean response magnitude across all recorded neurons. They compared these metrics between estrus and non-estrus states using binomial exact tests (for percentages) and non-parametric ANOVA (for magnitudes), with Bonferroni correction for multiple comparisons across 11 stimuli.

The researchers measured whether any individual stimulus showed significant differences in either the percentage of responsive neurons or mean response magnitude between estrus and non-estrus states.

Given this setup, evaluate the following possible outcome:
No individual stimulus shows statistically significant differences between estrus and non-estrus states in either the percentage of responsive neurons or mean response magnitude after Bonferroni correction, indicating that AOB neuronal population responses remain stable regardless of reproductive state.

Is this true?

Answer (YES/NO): NO